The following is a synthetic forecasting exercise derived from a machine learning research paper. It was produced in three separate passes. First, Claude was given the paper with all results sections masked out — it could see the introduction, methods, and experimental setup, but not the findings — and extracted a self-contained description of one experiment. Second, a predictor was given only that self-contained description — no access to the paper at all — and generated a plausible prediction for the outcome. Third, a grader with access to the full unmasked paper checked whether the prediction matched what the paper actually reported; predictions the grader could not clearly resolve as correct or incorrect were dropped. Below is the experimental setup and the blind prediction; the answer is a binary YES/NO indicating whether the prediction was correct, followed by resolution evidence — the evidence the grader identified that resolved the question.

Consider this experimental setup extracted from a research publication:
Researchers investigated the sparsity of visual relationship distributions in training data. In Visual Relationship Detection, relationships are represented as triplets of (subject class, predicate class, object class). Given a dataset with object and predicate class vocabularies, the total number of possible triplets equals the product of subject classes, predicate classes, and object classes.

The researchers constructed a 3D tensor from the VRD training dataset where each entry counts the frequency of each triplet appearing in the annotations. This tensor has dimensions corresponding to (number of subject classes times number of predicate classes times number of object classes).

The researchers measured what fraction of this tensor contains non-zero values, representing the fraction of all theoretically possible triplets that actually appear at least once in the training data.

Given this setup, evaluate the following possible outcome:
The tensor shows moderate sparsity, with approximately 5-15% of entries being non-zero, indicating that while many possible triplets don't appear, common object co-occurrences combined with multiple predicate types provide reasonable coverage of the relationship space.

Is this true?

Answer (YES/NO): NO